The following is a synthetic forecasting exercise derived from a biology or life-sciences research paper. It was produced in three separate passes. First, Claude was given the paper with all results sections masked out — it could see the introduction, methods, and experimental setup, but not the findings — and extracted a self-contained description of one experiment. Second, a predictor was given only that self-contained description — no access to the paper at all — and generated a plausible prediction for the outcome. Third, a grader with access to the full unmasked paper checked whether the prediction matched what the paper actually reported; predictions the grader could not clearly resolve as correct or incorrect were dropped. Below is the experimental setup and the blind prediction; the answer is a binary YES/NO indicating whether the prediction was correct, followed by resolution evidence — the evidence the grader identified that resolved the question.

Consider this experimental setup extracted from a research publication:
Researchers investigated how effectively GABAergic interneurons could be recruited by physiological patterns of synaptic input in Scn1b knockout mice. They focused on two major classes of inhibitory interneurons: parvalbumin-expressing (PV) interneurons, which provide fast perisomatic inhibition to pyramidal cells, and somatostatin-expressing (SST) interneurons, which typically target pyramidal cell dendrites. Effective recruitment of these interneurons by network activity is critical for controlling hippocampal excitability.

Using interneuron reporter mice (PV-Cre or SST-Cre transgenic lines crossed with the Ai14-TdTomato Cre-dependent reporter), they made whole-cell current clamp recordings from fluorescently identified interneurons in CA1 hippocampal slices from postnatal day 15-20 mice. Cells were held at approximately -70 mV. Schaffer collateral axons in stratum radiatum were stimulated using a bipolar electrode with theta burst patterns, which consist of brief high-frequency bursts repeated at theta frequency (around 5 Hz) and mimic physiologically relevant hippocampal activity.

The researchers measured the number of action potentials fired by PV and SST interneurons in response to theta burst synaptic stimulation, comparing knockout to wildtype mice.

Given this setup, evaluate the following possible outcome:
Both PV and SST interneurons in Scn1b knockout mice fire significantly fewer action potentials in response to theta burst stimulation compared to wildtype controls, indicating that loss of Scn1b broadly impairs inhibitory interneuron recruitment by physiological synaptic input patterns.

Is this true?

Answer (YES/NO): YES